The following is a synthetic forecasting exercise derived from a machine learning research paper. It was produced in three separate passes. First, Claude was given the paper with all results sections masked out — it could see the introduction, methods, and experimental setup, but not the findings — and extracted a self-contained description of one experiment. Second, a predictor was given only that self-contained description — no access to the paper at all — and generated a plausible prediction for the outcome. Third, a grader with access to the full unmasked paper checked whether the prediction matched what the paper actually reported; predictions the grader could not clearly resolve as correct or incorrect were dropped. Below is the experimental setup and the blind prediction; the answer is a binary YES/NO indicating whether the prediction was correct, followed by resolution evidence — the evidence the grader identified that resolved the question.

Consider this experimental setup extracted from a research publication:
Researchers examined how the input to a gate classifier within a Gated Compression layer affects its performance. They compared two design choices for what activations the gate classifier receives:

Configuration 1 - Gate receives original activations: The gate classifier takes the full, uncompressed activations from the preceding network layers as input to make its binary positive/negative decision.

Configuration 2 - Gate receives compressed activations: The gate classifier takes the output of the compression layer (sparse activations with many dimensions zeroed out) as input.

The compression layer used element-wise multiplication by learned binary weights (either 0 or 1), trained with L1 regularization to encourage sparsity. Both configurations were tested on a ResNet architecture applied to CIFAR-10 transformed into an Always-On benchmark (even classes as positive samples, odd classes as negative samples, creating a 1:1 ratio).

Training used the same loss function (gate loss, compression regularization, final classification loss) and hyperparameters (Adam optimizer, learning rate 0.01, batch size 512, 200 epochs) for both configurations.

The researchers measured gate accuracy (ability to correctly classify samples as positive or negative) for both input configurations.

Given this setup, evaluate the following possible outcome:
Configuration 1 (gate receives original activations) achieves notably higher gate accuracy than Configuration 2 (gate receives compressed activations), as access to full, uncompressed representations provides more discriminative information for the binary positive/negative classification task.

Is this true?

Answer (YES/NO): NO